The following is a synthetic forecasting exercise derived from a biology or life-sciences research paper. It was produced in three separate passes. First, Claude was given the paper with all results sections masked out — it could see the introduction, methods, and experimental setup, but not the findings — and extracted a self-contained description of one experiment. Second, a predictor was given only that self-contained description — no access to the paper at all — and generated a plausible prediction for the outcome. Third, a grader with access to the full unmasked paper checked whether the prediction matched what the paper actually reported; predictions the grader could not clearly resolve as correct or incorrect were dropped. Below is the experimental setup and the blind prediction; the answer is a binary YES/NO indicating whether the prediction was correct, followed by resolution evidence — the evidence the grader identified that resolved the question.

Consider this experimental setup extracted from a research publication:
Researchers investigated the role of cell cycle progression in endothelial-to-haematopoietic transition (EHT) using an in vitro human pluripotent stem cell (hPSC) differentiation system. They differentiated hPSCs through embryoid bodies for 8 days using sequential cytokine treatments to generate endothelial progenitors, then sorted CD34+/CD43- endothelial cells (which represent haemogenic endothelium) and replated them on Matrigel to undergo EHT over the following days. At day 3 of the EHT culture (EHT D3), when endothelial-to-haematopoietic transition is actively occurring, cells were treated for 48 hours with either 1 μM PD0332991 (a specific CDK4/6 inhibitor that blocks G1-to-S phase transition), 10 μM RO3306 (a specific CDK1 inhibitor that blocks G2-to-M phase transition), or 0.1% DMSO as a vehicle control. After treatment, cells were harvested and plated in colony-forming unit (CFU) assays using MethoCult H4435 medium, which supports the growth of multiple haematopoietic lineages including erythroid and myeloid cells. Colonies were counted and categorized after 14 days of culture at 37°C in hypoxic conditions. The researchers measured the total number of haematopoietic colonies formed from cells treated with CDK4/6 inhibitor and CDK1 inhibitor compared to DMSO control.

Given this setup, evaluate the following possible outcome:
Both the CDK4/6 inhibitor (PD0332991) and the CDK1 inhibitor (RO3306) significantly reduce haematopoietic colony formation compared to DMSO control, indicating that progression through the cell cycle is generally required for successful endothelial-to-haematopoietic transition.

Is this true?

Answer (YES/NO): YES